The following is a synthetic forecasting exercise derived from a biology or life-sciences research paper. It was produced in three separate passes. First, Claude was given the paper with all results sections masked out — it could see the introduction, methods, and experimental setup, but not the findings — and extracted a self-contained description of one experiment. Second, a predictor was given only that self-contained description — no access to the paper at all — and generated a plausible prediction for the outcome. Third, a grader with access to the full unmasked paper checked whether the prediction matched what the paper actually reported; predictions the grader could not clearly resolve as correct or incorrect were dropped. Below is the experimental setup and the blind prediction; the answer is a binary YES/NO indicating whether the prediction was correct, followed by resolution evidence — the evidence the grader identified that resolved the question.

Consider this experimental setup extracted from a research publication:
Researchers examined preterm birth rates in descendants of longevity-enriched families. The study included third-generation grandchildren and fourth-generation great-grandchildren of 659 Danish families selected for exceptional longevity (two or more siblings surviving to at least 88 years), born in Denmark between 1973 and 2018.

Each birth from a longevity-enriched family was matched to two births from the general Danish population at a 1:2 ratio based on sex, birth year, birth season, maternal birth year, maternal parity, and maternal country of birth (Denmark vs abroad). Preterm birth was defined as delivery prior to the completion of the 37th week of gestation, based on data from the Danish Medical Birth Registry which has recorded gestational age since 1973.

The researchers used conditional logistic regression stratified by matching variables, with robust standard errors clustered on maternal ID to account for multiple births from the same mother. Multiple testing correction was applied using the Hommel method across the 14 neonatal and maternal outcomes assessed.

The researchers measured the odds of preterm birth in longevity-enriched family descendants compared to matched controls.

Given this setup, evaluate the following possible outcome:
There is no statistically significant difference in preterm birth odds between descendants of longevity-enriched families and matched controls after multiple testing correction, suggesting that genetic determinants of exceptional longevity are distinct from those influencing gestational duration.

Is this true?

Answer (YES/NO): NO